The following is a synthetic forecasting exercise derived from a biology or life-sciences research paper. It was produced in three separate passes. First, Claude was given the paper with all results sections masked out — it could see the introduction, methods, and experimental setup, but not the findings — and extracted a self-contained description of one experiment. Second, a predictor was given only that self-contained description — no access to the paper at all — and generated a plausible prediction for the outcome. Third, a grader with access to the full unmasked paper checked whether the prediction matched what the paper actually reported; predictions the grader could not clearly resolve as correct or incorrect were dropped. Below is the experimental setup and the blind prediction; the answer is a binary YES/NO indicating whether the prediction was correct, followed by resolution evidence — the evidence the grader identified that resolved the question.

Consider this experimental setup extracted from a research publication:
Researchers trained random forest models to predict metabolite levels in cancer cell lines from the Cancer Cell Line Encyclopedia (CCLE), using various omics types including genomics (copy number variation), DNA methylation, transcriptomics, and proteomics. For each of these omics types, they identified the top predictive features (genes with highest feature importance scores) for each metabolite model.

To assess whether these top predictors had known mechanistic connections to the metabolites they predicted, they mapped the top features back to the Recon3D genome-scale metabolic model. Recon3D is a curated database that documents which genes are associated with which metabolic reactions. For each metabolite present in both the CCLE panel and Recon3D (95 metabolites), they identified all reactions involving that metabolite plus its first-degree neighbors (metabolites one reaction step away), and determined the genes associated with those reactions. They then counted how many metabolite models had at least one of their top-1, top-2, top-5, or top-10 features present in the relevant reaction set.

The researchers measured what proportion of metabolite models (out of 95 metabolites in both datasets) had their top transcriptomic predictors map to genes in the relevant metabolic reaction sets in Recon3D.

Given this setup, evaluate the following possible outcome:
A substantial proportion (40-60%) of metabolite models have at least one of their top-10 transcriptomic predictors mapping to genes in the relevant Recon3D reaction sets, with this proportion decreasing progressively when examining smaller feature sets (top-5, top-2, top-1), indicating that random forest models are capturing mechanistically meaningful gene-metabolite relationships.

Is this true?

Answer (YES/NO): NO